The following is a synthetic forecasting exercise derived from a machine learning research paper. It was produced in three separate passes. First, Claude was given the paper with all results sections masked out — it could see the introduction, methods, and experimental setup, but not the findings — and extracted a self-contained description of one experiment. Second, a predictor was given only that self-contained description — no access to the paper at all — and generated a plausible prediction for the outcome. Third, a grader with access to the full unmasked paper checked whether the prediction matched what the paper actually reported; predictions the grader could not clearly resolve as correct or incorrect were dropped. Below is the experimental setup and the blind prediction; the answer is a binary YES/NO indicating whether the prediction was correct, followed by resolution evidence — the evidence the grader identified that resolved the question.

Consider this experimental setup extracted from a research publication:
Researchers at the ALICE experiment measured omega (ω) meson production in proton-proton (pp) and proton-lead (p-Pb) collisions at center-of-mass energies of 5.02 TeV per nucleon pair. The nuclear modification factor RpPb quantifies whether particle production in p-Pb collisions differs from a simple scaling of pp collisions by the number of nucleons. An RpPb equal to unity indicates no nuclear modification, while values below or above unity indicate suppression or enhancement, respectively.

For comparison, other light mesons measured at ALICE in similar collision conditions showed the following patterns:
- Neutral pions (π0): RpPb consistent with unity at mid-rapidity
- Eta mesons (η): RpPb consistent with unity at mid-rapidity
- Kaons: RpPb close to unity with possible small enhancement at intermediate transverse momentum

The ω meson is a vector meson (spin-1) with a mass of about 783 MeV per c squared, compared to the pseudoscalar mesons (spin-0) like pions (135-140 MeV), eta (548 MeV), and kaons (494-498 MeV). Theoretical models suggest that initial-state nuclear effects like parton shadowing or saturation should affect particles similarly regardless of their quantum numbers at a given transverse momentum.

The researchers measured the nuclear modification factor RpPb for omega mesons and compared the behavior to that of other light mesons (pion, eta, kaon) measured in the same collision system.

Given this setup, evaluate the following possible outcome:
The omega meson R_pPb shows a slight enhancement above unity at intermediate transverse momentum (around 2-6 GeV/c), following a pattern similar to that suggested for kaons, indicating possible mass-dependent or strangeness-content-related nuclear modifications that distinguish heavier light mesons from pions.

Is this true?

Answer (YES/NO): NO